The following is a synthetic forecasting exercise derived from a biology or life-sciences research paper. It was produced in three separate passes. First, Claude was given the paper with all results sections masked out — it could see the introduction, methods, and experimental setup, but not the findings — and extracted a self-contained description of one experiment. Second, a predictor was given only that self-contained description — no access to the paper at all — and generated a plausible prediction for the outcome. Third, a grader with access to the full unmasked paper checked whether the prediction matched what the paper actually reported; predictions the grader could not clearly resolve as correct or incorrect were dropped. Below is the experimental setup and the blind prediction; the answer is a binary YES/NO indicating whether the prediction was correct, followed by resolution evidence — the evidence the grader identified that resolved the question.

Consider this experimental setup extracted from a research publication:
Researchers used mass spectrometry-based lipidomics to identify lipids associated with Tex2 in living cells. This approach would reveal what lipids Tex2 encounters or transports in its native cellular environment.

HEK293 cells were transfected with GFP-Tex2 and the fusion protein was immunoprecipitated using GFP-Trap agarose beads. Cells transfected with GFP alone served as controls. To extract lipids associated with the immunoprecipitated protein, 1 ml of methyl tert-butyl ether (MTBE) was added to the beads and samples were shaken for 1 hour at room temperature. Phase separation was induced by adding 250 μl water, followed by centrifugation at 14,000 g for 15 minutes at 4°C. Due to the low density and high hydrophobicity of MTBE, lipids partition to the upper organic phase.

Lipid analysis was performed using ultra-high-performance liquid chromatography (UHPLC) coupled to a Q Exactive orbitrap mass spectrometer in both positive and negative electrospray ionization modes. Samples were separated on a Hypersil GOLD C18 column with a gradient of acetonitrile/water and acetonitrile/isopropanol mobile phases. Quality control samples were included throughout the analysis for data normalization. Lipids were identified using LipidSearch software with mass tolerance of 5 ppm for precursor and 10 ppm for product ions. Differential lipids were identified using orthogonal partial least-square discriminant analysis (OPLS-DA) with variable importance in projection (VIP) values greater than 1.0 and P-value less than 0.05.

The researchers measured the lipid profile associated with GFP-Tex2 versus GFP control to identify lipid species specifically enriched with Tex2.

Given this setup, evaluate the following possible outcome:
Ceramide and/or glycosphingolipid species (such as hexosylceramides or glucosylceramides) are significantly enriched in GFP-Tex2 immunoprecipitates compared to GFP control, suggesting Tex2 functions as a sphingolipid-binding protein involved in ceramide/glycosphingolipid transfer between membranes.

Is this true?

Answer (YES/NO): YES